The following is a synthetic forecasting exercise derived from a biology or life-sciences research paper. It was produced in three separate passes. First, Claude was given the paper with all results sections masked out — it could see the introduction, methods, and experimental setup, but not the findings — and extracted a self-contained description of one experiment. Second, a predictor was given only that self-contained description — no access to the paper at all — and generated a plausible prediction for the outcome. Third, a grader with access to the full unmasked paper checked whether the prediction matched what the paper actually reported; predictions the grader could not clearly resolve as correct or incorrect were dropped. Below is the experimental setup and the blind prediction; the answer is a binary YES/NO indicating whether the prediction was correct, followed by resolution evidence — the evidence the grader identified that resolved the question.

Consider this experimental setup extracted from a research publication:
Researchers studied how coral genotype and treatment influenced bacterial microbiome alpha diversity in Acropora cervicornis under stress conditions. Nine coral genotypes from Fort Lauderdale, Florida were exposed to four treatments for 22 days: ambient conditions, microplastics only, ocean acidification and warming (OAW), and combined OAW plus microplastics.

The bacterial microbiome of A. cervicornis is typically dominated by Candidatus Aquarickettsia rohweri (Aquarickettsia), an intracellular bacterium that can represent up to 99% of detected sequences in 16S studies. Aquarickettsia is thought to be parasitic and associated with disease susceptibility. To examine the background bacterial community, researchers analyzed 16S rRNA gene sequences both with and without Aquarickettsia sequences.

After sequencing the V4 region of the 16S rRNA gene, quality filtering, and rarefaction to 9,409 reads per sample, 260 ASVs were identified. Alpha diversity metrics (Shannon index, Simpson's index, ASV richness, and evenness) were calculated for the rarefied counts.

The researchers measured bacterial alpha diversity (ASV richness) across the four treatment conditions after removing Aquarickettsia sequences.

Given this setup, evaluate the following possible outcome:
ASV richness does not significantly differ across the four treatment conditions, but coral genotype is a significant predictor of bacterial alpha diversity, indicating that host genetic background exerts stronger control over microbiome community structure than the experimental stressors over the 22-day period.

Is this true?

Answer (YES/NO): NO